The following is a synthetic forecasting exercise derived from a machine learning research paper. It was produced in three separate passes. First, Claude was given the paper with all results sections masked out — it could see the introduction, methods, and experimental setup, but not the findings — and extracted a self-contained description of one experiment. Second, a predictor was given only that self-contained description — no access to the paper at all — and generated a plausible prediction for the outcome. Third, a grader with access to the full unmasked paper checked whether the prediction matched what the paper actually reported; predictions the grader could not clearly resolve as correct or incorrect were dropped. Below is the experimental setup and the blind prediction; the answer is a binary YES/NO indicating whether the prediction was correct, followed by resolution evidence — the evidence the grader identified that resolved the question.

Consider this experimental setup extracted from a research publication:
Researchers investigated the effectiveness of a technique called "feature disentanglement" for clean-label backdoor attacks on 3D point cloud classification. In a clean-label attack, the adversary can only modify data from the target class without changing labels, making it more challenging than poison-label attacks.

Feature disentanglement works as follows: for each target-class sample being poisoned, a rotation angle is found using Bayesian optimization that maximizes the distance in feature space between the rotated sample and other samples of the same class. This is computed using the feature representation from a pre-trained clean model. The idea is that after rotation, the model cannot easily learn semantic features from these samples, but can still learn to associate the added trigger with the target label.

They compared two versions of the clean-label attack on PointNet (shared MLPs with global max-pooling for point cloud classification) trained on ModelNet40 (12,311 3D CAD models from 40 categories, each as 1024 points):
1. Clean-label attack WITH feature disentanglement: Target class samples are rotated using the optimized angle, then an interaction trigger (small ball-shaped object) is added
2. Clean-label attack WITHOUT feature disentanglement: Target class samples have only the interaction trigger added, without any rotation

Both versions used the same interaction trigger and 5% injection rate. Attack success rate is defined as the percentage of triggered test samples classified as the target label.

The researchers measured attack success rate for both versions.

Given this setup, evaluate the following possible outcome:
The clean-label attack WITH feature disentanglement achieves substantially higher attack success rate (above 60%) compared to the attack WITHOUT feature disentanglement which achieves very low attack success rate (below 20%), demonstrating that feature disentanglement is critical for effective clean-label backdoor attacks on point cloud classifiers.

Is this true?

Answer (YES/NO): NO